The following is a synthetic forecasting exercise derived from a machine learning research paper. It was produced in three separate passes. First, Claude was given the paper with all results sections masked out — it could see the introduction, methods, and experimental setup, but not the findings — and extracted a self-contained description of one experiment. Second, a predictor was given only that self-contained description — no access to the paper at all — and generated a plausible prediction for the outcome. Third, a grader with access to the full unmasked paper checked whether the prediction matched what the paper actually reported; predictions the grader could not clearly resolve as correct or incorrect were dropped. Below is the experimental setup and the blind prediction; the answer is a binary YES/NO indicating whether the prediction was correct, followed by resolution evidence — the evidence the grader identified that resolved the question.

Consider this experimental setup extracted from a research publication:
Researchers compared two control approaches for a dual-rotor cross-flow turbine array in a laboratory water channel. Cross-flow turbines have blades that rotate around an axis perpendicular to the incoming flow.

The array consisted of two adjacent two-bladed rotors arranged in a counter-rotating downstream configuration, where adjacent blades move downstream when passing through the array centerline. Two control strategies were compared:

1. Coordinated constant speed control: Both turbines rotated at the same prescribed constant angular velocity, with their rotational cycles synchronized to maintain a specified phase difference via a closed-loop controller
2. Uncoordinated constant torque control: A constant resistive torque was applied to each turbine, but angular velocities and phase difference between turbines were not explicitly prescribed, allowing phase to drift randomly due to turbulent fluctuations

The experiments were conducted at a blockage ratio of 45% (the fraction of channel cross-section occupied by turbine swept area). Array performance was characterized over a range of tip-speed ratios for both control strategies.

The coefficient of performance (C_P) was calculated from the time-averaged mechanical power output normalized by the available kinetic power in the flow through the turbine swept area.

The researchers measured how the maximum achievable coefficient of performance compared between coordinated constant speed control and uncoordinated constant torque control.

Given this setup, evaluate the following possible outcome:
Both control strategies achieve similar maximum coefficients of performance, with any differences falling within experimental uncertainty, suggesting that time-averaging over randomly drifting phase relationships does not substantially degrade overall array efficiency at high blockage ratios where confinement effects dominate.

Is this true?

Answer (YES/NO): NO